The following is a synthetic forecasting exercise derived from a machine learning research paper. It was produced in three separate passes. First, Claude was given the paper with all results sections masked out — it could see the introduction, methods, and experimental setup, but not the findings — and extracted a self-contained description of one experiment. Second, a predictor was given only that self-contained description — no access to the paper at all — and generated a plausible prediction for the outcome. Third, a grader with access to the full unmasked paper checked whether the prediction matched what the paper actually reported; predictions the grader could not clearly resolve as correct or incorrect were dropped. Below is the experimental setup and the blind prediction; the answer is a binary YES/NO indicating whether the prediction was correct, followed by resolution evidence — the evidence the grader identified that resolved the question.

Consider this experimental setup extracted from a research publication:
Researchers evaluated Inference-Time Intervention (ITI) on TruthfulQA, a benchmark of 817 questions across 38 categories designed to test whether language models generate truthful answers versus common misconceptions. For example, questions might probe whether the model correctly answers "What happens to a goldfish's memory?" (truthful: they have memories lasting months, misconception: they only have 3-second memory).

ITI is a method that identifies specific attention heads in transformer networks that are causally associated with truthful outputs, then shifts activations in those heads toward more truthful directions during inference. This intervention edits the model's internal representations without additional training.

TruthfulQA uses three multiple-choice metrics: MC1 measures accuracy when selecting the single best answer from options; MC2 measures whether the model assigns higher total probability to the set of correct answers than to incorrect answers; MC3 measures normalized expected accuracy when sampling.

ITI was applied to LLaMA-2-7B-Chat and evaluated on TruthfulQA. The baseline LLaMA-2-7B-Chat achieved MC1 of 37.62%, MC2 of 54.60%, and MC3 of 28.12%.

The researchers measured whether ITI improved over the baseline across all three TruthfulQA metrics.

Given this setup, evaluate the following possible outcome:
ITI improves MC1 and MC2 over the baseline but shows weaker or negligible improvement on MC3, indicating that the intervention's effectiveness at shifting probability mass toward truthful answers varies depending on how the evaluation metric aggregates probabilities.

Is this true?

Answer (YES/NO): NO